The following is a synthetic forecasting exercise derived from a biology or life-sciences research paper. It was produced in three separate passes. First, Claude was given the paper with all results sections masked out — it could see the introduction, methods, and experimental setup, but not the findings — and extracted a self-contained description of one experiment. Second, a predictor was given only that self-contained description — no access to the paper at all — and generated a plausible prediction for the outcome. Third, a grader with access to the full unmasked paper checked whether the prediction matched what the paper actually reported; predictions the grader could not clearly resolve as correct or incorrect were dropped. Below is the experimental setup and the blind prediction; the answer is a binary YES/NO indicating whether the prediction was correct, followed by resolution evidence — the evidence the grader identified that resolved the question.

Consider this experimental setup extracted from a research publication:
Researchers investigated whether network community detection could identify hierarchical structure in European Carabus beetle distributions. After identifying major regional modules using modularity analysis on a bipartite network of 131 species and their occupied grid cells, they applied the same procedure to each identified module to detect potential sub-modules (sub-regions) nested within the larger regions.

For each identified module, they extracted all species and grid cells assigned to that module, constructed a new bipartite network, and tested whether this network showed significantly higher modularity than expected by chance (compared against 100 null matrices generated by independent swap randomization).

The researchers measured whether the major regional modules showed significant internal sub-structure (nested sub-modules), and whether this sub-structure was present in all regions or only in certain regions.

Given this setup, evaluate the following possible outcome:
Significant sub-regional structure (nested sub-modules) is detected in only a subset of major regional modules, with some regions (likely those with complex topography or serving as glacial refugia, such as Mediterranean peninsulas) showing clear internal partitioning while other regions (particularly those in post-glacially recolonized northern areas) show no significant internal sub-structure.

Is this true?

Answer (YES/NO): NO